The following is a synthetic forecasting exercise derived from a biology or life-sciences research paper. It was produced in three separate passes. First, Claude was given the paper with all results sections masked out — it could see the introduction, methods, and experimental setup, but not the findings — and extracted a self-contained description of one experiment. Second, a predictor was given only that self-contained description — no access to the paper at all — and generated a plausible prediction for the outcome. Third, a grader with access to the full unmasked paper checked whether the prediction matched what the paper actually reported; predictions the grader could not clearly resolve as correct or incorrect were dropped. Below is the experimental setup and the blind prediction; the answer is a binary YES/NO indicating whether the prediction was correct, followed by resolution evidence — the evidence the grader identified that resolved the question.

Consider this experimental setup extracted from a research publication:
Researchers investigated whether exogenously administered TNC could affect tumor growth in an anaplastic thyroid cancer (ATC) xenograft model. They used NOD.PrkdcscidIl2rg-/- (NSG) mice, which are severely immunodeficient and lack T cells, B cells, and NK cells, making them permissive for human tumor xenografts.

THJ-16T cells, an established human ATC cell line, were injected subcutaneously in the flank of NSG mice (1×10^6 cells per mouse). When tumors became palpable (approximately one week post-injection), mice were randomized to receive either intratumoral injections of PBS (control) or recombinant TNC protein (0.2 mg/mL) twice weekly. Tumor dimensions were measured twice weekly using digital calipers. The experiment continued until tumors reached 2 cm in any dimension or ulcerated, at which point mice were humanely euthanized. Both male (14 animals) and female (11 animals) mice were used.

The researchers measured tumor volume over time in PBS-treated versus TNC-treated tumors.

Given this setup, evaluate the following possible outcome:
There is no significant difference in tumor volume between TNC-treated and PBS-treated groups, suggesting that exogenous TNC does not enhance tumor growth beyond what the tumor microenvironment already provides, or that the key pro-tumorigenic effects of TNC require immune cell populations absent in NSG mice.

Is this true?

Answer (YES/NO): NO